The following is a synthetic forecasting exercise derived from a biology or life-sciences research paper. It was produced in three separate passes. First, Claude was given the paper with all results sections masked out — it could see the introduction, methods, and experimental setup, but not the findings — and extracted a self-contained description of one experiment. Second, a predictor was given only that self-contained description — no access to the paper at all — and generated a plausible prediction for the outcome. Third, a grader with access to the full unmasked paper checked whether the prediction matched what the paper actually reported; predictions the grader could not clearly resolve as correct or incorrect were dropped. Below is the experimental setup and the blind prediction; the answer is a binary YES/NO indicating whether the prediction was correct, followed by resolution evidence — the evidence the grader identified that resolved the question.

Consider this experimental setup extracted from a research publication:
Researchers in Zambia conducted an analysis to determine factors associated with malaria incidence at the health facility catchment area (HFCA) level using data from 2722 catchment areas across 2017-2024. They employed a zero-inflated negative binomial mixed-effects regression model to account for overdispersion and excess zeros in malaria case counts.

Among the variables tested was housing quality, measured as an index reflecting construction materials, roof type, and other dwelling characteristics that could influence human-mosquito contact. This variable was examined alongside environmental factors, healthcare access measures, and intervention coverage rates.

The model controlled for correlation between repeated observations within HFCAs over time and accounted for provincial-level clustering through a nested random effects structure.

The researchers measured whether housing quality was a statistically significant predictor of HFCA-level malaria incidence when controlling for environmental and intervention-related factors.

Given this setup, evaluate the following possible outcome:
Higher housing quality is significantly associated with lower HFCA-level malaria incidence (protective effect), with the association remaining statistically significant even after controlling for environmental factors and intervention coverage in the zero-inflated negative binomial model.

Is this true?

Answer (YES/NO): YES